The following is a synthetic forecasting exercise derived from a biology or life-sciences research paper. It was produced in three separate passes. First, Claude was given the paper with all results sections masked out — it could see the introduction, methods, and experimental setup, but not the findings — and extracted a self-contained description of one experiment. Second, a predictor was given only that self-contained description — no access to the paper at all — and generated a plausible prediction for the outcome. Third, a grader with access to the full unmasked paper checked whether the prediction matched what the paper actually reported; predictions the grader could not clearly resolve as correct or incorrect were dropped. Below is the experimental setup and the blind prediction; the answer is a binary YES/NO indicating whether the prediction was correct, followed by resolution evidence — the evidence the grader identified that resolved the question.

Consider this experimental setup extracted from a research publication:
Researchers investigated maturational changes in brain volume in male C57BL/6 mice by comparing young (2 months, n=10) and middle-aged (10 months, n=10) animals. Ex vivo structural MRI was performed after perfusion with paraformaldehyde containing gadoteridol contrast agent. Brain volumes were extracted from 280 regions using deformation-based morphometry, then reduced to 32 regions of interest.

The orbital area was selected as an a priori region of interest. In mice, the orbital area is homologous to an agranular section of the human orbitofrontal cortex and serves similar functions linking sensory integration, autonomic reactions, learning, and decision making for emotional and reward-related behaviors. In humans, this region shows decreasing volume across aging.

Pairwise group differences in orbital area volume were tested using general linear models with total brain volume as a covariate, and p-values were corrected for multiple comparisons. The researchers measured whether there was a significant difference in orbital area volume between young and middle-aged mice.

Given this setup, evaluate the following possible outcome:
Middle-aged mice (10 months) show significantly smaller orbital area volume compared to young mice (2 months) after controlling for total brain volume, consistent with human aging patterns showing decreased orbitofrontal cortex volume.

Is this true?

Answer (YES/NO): NO